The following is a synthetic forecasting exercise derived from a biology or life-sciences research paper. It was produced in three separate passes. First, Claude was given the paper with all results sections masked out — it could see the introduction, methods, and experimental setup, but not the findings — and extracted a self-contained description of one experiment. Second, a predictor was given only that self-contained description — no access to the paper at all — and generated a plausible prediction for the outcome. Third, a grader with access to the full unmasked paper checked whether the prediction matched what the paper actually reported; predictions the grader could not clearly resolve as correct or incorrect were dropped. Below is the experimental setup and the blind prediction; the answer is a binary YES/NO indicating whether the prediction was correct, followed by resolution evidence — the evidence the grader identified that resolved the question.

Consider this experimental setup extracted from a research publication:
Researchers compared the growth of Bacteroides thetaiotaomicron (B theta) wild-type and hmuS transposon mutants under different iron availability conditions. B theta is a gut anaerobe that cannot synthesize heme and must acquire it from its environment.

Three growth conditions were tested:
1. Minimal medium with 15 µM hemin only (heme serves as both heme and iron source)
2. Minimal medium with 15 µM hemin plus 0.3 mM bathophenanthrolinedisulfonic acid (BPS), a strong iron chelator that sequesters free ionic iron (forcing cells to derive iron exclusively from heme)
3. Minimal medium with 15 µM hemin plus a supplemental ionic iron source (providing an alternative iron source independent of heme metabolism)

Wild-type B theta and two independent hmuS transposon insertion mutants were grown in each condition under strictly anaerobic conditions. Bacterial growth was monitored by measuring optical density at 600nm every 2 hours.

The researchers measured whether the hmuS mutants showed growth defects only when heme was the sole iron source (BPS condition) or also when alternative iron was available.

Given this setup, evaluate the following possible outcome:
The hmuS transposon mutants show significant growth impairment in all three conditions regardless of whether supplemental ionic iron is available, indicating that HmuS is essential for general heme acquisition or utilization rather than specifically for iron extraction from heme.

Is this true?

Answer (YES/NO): NO